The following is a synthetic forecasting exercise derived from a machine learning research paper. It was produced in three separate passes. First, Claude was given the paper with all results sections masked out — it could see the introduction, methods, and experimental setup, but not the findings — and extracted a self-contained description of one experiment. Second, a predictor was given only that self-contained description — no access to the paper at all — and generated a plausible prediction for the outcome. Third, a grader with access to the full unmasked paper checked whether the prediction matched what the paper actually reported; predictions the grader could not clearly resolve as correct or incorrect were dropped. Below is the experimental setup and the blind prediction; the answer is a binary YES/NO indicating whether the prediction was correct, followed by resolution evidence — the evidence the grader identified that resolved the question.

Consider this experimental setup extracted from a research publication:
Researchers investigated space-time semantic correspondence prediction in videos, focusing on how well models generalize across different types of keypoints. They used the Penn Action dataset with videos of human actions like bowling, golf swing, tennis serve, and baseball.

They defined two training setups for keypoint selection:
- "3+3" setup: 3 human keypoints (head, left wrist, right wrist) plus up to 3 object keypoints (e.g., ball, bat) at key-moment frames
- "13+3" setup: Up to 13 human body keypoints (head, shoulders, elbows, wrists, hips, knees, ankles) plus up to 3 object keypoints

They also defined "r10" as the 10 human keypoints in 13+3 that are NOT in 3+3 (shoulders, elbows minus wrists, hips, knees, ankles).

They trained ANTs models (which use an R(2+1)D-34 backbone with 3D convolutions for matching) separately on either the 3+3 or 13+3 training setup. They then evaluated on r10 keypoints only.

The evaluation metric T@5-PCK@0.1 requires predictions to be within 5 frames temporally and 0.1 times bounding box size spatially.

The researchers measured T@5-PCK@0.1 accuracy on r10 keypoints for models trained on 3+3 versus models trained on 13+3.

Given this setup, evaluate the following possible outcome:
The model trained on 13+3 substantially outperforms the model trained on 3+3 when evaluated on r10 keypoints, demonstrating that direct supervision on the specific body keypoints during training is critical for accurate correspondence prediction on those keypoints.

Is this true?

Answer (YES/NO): NO